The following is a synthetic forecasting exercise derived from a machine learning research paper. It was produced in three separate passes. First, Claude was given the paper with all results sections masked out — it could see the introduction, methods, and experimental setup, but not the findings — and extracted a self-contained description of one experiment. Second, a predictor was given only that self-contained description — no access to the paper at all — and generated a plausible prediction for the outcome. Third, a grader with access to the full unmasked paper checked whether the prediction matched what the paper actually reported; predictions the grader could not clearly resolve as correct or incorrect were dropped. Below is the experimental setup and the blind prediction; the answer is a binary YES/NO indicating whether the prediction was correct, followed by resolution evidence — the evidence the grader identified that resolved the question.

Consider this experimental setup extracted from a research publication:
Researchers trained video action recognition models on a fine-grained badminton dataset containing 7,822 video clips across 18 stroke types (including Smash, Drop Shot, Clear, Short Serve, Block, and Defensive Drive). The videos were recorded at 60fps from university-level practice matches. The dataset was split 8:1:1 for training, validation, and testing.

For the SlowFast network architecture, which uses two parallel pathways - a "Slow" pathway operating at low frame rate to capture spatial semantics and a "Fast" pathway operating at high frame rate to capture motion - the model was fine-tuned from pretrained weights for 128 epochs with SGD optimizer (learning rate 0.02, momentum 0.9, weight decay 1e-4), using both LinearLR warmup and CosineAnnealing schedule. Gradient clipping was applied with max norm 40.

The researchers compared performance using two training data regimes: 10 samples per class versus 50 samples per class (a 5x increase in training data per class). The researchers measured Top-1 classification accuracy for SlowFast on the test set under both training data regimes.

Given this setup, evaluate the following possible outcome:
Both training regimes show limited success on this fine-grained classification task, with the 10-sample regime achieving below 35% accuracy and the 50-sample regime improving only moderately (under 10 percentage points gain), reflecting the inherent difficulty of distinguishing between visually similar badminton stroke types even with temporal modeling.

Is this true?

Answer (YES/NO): NO